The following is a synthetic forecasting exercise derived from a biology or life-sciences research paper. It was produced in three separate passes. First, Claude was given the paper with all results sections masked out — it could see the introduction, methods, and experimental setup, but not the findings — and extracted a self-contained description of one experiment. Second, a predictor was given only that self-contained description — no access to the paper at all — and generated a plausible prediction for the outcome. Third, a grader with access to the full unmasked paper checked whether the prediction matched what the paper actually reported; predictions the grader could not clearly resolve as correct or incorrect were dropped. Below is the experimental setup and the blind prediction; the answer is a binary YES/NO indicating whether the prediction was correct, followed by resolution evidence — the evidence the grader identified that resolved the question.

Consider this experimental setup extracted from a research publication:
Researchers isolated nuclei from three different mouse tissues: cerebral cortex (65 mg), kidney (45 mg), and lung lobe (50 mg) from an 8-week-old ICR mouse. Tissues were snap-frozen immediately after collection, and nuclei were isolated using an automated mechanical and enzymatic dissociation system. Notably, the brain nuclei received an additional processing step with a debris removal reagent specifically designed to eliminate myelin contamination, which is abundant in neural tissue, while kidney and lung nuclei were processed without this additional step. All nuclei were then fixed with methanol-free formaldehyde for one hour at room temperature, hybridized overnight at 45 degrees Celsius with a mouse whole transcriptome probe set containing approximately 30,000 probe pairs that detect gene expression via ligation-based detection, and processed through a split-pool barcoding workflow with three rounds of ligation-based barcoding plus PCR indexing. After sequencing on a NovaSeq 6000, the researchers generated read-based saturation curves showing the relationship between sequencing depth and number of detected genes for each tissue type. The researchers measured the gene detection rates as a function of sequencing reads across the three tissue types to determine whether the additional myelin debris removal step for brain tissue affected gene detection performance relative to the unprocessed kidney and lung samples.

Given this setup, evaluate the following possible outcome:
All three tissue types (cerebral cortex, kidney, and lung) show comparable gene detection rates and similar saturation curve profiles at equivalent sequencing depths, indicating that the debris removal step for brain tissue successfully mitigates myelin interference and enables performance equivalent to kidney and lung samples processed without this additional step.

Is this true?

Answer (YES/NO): NO